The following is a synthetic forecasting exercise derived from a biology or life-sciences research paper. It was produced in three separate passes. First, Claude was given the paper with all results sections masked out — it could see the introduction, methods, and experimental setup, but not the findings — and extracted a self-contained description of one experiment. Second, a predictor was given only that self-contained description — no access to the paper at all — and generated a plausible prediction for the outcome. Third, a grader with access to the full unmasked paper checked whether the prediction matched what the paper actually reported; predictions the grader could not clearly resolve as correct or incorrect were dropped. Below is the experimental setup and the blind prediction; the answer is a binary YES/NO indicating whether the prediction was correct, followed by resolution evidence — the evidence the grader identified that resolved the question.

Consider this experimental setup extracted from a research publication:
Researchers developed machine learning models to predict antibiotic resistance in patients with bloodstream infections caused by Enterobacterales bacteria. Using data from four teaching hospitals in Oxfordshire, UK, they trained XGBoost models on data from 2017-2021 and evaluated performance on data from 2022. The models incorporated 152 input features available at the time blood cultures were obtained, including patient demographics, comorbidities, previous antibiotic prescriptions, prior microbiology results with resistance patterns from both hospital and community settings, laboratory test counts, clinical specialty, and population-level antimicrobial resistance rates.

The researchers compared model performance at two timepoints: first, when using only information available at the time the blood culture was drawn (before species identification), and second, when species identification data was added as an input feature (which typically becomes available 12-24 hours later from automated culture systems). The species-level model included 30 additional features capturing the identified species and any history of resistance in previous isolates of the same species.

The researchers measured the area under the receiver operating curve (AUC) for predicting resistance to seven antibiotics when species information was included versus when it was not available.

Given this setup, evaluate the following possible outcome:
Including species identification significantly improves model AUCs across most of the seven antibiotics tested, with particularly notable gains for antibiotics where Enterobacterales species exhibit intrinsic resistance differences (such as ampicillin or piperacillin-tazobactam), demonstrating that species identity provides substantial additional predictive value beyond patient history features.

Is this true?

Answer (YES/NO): NO